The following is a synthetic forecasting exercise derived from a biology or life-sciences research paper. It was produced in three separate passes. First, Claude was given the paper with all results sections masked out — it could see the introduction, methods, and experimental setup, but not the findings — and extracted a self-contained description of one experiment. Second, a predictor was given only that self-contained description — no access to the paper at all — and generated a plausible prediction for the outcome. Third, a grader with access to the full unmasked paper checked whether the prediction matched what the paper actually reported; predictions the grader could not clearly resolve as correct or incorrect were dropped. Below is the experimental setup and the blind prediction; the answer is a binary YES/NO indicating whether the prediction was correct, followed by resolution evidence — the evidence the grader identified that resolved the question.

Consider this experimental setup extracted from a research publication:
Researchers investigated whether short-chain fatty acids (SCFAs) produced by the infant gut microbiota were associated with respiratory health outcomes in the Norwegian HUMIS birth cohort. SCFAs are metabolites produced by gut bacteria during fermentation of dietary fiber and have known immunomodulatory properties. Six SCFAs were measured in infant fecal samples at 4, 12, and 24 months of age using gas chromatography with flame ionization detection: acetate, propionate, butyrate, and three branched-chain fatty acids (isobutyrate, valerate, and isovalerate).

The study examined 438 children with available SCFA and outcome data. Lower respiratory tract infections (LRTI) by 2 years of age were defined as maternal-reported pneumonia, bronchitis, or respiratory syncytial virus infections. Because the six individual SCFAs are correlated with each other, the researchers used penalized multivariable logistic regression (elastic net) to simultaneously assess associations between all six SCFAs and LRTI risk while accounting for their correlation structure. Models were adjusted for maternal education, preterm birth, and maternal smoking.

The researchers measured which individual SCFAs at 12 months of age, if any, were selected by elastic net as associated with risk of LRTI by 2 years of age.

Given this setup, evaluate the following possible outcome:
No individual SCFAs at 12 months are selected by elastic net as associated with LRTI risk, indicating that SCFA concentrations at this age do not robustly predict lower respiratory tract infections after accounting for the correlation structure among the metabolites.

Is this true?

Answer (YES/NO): YES